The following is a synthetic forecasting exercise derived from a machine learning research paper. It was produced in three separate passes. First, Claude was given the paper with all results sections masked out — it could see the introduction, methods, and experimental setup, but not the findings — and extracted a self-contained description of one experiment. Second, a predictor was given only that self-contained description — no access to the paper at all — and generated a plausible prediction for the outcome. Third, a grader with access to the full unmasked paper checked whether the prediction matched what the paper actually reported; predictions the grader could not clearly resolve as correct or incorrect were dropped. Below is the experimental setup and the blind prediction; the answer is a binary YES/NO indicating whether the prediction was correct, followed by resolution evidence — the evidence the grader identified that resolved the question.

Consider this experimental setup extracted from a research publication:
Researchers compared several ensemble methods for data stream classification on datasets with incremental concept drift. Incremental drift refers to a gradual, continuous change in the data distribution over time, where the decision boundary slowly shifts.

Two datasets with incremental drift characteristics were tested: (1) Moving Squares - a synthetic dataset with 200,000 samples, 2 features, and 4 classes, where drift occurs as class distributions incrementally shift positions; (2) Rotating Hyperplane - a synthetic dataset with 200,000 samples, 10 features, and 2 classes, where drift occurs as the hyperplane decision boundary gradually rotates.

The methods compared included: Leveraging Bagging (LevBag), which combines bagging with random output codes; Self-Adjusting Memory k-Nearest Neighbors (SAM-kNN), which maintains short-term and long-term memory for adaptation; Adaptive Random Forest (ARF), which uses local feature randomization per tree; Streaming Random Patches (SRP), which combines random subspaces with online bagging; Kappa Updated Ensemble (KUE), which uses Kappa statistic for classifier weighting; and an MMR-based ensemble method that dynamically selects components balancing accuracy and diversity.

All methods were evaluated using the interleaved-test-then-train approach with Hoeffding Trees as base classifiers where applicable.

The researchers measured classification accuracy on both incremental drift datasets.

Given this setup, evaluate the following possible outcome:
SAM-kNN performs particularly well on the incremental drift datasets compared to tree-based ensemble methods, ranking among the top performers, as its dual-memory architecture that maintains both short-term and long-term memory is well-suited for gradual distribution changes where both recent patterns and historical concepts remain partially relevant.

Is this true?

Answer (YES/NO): YES